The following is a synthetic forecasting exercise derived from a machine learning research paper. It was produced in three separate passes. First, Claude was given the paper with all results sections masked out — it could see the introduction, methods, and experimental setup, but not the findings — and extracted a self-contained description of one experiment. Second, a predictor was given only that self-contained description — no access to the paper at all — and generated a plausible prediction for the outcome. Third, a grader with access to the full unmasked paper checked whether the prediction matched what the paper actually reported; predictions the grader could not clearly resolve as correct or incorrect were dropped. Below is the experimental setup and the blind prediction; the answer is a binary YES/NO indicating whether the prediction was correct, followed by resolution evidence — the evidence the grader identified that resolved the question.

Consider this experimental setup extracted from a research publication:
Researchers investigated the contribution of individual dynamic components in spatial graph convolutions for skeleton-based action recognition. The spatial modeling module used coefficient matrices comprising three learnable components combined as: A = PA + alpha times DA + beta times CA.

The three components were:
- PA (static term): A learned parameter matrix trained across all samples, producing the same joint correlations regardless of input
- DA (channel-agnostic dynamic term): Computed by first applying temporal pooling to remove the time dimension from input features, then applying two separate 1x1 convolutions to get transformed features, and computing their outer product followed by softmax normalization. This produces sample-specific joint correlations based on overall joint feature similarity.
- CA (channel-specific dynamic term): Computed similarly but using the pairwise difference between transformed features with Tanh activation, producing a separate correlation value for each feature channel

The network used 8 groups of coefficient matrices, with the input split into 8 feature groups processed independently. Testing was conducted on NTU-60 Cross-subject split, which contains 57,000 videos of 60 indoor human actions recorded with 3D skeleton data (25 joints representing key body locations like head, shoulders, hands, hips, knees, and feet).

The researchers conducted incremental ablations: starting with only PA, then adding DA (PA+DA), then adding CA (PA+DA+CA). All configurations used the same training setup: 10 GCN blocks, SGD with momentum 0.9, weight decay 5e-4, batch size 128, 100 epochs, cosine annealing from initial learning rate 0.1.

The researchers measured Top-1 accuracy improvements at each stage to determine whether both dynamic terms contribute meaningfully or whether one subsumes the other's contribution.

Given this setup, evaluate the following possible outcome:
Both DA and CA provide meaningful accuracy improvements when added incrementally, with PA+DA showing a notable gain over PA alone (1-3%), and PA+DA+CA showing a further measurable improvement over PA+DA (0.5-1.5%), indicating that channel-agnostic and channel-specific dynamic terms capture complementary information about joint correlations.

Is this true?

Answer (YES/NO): NO